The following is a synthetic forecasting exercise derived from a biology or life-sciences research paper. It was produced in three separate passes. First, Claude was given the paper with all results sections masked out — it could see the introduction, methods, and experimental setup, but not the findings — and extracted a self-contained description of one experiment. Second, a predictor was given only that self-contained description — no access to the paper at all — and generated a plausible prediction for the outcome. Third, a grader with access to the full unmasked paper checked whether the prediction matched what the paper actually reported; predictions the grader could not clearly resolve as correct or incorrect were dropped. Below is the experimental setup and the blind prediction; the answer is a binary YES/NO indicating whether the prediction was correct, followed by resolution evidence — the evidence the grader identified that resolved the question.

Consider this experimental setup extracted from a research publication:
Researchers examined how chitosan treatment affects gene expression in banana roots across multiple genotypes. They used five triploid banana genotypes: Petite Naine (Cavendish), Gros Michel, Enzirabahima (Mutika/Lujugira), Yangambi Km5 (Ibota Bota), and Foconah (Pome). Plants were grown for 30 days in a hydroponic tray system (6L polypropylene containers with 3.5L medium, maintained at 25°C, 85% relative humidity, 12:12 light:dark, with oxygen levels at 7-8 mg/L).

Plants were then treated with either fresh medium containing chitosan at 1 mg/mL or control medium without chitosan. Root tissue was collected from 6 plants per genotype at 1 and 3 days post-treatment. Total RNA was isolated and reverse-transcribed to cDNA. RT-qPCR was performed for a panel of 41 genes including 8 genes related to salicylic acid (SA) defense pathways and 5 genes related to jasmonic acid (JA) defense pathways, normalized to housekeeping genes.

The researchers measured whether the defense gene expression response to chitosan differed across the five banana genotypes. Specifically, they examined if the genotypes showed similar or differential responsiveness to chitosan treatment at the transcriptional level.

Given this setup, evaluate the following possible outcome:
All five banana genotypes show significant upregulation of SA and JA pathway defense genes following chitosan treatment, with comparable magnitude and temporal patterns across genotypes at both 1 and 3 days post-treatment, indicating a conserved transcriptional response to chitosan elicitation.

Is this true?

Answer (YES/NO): NO